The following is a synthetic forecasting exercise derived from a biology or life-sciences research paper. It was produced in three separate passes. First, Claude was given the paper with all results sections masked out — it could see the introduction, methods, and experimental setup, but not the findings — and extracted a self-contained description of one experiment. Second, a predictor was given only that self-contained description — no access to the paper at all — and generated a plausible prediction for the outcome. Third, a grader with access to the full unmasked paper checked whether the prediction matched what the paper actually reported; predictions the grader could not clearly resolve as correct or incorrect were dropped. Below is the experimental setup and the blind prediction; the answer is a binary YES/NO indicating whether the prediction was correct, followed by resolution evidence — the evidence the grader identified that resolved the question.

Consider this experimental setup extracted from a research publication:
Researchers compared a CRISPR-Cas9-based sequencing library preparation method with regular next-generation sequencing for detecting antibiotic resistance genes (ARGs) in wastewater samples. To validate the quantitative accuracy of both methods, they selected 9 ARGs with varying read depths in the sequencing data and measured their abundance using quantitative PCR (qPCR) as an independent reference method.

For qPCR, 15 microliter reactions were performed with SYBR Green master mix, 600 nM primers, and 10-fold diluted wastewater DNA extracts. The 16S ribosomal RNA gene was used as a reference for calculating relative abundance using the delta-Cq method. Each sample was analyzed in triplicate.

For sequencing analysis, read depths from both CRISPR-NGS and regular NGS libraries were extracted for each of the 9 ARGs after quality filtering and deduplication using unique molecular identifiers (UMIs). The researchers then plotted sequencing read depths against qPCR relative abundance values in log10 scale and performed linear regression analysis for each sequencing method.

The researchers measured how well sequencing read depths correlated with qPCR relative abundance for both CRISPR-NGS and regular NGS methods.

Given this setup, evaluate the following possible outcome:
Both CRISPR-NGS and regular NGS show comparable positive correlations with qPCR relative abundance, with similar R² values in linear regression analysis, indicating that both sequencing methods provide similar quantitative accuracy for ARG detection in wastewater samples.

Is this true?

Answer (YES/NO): NO